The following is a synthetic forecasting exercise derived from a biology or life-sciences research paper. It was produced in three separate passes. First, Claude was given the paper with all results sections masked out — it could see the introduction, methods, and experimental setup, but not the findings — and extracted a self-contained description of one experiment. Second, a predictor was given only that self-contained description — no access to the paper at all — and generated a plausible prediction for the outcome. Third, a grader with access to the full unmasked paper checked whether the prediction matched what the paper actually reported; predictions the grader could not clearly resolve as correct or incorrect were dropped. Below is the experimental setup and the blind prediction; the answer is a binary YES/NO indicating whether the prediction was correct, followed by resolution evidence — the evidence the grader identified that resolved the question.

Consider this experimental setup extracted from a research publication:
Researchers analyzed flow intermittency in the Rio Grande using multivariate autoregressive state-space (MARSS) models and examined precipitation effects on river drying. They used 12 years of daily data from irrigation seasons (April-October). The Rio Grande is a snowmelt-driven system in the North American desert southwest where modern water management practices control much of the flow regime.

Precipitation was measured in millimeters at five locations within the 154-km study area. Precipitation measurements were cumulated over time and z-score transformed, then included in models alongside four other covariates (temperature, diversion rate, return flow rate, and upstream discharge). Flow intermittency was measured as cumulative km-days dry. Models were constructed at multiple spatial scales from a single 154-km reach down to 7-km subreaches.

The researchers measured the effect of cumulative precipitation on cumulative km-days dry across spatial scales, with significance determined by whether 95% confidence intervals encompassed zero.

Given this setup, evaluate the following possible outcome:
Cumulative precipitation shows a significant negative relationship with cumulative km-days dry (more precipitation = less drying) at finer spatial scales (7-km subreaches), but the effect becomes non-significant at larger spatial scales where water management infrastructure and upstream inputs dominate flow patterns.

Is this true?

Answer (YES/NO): NO